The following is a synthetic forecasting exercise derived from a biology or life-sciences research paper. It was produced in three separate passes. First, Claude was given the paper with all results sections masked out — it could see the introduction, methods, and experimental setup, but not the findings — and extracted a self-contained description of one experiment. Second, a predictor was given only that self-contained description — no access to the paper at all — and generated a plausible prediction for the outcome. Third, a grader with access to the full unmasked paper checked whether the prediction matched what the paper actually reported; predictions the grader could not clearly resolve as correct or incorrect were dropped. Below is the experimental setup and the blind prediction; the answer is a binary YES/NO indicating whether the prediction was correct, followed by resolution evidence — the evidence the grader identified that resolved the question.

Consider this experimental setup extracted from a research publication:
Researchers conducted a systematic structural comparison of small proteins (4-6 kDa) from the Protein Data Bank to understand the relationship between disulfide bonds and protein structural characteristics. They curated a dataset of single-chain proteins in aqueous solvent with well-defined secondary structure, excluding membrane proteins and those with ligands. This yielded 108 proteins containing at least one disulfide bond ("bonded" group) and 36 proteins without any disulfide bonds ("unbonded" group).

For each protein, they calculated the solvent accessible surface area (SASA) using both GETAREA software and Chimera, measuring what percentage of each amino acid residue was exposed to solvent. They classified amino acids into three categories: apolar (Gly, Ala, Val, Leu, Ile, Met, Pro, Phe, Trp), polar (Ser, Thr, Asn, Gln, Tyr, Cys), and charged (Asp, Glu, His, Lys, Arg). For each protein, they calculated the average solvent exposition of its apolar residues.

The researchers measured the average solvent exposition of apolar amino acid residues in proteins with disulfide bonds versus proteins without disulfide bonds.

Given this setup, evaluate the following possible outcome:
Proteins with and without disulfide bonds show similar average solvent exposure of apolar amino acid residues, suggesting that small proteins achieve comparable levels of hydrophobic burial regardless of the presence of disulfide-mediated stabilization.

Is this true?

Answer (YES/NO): NO